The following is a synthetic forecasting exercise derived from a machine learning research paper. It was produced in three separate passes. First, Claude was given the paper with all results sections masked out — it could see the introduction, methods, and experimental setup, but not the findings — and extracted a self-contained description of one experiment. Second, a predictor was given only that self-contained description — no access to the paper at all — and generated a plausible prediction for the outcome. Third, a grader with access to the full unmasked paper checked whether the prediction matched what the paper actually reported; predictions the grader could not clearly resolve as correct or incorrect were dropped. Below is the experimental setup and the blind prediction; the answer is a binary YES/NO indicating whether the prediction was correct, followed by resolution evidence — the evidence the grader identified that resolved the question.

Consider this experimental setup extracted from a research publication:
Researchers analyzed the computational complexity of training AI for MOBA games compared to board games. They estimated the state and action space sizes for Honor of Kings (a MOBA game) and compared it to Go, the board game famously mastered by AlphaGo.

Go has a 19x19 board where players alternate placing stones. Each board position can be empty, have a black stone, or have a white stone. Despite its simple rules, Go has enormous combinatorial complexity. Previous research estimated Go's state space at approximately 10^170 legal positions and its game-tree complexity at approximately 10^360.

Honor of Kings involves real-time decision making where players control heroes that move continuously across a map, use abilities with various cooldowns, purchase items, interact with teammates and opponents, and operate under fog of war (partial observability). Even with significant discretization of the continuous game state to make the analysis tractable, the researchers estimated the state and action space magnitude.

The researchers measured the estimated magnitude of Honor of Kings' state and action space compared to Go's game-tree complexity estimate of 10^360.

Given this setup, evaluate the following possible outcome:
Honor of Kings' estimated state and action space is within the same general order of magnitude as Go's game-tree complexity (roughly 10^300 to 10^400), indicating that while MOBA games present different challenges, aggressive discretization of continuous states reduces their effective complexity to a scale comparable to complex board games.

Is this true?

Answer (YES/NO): NO